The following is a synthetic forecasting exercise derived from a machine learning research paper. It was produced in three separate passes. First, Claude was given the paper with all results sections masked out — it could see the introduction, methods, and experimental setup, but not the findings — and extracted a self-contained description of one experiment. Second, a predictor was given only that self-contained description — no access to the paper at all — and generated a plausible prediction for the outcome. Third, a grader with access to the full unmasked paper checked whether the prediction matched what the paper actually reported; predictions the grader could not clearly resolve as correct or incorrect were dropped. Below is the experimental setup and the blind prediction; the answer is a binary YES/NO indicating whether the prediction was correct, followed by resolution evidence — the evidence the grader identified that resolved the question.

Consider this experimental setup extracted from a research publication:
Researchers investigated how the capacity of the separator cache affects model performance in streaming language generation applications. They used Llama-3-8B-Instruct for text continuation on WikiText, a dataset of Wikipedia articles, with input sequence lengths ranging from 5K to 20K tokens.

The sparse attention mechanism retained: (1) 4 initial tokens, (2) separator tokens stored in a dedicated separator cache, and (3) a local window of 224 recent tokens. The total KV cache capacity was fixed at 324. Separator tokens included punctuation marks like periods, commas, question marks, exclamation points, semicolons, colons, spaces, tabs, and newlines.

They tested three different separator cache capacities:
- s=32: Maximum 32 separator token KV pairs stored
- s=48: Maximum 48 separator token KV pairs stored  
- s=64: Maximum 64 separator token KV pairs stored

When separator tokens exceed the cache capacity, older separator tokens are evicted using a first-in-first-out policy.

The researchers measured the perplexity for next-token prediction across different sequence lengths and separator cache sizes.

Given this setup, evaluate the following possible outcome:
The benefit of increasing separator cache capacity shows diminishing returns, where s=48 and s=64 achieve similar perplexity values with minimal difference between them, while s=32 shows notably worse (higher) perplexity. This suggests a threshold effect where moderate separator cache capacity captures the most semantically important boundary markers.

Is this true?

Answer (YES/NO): NO